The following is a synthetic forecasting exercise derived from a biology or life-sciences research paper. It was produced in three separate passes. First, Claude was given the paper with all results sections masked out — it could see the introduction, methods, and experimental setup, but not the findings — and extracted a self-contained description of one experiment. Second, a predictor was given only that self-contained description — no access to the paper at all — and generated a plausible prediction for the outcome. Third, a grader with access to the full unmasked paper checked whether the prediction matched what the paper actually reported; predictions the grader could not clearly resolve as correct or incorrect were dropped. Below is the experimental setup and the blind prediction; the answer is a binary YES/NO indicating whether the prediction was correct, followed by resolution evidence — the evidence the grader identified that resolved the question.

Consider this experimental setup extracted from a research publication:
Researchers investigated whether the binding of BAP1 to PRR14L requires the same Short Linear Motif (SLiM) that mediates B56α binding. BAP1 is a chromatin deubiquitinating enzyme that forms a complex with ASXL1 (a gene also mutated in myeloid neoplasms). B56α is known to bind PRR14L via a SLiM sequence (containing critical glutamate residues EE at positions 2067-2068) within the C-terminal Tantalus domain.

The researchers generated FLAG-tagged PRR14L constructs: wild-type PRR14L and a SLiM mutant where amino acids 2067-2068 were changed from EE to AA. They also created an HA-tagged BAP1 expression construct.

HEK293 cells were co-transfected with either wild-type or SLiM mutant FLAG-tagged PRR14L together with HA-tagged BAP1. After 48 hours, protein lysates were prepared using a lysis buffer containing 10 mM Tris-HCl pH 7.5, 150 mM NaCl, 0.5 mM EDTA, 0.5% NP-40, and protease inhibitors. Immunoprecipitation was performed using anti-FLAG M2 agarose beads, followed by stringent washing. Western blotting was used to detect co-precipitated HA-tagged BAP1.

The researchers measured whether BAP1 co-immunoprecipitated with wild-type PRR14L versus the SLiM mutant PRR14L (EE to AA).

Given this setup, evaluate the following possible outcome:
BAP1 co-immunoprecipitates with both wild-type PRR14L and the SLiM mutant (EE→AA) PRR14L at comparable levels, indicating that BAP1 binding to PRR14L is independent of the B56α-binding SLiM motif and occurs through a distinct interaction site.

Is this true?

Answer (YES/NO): YES